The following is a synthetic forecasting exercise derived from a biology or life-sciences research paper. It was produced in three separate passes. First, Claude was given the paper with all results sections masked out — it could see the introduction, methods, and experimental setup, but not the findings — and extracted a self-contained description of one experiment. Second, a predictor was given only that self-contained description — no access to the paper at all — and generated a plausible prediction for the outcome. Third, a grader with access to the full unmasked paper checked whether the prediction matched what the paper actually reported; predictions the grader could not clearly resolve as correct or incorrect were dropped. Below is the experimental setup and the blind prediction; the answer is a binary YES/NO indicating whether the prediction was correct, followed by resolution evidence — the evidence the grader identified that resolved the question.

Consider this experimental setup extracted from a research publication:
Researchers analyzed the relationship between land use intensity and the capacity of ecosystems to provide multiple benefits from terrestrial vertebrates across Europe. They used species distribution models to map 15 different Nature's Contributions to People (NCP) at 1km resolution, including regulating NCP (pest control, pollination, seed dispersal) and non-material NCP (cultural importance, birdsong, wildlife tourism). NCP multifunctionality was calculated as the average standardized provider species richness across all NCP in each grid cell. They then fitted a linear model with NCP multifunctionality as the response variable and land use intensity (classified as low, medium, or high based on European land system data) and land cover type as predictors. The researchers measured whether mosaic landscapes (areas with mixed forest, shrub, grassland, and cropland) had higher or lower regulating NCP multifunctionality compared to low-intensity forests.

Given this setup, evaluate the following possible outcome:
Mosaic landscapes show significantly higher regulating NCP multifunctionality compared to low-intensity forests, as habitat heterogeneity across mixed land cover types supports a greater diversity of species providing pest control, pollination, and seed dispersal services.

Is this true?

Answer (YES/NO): YES